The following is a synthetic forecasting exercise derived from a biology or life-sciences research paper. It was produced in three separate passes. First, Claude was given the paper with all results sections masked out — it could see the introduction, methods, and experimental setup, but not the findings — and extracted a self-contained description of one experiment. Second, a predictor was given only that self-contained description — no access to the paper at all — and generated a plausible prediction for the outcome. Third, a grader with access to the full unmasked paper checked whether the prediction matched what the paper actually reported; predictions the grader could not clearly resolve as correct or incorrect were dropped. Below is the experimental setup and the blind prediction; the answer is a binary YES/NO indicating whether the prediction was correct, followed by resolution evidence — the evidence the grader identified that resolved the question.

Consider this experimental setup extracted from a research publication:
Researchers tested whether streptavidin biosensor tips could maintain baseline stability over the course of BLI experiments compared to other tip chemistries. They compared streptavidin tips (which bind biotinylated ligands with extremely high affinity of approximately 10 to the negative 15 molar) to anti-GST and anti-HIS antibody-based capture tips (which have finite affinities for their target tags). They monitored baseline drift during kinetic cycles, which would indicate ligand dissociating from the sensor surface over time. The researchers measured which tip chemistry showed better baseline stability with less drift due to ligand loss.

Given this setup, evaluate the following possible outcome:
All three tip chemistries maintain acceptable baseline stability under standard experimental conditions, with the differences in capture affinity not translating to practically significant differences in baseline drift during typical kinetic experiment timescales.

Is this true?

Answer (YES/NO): NO